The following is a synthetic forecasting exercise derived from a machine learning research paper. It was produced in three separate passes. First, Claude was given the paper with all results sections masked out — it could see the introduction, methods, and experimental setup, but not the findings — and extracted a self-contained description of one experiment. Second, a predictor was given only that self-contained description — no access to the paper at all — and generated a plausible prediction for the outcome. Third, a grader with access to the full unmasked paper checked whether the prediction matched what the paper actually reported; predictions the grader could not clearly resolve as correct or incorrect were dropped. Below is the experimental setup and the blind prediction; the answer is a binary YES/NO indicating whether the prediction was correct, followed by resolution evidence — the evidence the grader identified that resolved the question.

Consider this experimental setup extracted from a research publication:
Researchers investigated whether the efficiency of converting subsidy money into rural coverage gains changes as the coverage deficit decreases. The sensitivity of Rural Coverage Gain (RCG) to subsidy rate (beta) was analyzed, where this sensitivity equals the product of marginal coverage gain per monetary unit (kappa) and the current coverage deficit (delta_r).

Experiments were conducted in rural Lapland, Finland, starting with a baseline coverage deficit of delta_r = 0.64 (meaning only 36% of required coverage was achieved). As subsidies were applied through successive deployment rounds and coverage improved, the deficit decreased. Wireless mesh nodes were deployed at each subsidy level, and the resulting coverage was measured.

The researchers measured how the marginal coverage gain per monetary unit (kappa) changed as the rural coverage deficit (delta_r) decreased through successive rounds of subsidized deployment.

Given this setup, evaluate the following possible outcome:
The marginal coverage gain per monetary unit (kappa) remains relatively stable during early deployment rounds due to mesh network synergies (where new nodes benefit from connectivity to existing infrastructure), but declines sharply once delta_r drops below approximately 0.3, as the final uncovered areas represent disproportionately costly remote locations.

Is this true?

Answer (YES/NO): NO